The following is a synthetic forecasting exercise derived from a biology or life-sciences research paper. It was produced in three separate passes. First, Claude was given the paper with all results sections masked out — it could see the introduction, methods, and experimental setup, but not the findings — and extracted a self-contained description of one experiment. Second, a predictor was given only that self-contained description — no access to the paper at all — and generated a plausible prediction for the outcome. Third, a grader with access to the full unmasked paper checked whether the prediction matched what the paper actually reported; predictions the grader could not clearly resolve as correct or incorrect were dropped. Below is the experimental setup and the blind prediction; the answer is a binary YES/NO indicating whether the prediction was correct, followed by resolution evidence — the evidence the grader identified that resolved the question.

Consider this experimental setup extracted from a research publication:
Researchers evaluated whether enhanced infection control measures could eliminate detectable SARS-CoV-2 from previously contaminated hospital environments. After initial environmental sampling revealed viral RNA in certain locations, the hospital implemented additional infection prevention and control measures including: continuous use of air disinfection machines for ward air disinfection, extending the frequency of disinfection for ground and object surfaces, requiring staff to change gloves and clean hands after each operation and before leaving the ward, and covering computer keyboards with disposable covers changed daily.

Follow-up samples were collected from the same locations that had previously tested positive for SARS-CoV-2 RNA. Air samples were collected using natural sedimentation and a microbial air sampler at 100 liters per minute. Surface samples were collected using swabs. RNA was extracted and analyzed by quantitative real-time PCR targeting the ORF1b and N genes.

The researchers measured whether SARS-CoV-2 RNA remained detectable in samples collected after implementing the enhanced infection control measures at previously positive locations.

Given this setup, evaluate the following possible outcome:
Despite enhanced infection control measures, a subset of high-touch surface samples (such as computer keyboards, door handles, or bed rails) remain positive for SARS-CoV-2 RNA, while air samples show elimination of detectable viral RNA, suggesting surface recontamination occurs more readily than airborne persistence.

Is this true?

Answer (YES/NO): NO